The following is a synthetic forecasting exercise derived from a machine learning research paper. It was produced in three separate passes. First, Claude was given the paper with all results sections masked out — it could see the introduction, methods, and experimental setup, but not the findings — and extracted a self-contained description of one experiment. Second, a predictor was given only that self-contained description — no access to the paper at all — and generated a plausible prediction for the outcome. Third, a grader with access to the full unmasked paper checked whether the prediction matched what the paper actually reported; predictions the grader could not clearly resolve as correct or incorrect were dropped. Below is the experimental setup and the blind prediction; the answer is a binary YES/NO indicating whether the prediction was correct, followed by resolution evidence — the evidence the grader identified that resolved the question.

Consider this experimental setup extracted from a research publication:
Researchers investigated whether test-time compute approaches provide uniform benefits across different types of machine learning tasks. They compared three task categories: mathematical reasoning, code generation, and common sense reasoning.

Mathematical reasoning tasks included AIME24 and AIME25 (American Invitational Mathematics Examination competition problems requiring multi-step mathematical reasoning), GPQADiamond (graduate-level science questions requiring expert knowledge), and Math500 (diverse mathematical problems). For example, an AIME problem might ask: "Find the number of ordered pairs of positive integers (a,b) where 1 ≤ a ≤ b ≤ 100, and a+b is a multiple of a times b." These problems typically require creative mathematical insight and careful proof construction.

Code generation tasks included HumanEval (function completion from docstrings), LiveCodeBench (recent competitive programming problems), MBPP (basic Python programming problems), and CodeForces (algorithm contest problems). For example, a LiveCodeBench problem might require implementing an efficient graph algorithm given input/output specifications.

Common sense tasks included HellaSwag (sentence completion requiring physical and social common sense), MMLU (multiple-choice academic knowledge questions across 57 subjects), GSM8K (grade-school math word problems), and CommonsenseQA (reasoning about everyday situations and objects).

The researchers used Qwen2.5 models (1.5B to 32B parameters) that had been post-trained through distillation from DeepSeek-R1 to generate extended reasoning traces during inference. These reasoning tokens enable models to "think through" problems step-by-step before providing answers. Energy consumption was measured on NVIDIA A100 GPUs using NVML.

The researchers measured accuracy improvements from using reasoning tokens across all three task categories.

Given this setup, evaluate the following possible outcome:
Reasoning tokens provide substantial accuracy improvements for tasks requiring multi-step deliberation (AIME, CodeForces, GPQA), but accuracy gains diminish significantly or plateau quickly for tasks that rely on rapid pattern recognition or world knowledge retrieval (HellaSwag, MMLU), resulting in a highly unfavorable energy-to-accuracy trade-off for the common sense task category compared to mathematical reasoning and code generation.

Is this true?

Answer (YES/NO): YES